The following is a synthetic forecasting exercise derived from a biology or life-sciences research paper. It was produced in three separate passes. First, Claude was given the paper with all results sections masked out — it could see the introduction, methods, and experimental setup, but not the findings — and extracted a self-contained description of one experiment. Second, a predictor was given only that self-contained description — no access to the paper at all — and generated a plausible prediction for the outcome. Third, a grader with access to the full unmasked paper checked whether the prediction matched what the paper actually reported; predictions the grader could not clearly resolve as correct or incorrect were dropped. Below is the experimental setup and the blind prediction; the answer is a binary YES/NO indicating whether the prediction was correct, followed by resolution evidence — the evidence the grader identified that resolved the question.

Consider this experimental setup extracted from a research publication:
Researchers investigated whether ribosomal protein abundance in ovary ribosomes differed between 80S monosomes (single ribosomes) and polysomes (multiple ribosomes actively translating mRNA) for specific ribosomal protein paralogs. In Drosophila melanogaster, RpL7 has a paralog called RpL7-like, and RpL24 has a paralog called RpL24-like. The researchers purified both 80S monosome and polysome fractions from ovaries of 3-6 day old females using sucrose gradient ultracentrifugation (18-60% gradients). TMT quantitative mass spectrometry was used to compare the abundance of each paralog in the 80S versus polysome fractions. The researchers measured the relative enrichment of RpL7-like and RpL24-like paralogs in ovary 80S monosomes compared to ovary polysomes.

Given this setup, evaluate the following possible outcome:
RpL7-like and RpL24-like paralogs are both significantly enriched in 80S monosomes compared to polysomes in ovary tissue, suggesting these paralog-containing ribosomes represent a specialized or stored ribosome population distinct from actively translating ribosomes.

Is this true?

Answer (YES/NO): YES